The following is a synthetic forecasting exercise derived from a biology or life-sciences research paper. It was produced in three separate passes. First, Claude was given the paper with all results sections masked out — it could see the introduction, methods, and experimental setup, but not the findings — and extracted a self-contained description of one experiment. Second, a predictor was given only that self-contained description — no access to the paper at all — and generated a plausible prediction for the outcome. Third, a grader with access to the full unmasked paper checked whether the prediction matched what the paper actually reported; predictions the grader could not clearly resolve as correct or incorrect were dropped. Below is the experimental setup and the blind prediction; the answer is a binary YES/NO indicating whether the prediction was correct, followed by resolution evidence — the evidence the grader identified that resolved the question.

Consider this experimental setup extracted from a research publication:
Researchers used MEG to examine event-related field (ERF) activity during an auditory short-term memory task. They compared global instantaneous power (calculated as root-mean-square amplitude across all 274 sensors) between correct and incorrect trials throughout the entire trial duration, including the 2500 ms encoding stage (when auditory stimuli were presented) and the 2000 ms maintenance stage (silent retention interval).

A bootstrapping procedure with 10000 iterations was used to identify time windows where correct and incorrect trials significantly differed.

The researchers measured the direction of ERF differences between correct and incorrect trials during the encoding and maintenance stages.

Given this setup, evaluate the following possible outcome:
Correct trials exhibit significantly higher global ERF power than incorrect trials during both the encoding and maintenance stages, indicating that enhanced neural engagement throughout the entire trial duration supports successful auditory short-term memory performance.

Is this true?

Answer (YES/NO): YES